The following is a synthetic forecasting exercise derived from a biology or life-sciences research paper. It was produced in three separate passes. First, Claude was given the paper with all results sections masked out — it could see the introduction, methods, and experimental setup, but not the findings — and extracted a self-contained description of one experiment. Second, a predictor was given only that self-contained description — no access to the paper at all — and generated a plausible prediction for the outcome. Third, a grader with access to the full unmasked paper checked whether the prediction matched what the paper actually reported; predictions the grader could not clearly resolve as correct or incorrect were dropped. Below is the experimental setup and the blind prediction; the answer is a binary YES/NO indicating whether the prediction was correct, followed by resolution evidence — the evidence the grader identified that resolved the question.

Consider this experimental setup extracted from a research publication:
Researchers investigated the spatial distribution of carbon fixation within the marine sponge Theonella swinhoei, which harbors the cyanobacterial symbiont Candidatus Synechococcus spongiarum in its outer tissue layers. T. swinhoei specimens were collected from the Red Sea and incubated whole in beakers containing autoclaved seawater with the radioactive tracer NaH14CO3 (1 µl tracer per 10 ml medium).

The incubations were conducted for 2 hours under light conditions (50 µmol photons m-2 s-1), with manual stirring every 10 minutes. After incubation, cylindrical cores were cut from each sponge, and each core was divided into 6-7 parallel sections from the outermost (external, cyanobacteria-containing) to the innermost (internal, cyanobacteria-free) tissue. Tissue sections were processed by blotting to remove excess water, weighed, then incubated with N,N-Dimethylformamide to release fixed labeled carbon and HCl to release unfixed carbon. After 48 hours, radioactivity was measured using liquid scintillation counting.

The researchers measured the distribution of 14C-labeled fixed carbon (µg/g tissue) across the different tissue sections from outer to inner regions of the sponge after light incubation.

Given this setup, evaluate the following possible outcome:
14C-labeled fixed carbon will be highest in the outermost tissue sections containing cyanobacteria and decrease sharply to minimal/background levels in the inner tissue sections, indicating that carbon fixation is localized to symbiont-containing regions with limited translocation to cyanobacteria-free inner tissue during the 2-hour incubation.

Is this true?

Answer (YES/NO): NO